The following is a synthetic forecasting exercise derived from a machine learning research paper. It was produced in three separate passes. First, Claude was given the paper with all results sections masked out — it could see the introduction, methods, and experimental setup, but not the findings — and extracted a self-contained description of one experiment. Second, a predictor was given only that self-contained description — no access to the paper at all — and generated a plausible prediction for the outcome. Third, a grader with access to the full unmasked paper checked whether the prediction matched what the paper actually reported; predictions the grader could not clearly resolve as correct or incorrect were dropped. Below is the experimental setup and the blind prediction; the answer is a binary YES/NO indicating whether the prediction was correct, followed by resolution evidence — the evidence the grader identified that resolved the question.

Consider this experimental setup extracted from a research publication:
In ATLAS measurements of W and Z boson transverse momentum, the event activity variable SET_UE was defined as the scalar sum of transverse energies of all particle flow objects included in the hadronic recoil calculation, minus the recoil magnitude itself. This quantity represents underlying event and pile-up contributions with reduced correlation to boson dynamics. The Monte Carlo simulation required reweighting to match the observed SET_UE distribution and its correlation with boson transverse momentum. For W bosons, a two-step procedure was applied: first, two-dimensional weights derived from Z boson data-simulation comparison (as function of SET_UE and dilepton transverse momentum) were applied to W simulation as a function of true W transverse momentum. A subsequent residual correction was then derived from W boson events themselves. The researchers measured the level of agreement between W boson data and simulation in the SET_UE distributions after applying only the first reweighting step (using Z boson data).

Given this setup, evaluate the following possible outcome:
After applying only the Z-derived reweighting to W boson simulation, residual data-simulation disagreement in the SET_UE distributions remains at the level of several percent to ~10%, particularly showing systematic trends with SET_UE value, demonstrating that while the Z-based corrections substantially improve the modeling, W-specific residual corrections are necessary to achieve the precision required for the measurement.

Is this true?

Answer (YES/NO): NO